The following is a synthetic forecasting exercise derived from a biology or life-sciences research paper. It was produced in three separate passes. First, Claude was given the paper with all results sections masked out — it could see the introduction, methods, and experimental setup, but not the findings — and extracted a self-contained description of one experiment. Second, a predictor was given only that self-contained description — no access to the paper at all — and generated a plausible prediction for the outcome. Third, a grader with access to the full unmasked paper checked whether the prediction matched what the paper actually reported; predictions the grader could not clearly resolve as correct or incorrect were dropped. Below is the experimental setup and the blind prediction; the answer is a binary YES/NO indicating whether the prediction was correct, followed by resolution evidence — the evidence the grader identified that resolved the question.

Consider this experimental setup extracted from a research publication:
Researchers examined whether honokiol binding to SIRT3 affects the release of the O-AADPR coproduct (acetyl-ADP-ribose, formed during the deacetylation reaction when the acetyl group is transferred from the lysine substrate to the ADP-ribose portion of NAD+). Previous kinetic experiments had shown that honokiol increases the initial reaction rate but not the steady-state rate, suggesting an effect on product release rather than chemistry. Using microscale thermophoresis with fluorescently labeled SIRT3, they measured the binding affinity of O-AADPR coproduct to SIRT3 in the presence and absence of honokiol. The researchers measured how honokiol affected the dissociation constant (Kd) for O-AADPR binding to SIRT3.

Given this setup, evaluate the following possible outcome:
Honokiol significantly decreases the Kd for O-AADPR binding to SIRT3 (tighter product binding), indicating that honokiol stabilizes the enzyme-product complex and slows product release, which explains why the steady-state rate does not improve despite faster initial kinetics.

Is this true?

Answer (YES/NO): YES